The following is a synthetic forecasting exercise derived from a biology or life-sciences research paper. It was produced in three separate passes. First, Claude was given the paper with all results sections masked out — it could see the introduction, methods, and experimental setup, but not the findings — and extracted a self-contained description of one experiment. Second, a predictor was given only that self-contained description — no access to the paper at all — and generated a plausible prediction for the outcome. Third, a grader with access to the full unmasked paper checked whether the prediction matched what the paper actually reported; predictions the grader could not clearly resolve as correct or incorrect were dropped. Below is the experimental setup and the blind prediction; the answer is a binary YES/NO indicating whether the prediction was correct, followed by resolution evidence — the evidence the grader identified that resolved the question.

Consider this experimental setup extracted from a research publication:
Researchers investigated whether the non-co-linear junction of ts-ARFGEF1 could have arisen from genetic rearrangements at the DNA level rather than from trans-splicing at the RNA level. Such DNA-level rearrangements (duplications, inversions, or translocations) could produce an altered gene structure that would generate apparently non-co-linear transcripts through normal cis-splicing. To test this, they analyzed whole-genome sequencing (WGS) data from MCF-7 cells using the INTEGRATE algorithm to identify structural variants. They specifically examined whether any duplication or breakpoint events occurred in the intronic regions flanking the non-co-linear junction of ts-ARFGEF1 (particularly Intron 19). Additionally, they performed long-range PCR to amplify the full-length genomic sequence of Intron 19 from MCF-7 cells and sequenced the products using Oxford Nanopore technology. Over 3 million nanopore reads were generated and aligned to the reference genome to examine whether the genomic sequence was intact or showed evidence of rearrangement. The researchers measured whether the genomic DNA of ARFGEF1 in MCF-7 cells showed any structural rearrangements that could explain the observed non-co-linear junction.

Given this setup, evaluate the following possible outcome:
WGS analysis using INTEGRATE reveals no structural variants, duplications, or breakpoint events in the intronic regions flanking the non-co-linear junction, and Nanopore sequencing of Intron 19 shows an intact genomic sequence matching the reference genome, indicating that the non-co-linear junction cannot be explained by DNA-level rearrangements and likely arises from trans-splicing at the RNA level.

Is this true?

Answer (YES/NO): YES